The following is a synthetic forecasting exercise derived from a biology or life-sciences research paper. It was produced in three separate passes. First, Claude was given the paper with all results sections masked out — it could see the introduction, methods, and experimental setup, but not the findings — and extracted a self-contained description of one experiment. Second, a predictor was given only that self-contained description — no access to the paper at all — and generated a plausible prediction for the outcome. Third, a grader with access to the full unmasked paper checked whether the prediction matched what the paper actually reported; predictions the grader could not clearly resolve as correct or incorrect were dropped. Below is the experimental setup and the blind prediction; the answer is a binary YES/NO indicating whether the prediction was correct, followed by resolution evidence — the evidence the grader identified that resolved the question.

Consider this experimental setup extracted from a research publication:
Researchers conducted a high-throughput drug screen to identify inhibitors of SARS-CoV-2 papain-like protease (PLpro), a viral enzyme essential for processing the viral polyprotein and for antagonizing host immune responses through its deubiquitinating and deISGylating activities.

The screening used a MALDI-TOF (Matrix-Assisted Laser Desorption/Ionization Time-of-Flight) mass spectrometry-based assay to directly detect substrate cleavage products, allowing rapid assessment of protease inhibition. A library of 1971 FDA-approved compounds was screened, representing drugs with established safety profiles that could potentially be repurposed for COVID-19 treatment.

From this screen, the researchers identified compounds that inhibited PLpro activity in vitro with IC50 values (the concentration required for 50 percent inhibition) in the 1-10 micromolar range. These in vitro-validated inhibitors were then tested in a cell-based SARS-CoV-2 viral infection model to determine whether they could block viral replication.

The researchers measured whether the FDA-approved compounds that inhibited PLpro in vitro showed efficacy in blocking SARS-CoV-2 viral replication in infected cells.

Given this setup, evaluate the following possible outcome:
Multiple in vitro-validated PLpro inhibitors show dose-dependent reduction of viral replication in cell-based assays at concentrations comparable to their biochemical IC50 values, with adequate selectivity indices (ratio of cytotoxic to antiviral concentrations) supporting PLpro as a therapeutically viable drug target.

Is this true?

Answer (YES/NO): NO